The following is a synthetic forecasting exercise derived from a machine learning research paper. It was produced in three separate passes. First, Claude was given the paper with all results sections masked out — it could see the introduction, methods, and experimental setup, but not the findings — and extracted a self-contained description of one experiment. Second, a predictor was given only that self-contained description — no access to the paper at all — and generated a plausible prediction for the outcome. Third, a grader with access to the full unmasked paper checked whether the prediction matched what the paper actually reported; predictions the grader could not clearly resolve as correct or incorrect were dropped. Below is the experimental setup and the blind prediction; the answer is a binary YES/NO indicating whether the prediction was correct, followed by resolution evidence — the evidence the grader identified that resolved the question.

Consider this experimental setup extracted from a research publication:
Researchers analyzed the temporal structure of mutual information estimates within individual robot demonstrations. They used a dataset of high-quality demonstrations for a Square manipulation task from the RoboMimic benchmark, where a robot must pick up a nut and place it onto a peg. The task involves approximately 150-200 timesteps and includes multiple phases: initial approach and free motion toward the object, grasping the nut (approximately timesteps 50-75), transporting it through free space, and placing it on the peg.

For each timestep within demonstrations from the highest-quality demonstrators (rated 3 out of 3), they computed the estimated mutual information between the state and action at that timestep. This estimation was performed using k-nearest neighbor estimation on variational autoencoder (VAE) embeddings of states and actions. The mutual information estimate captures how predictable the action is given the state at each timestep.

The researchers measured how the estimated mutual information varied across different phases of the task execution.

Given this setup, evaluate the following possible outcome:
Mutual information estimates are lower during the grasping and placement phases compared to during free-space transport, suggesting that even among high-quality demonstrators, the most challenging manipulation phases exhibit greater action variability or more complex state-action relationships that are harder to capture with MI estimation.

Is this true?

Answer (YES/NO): NO